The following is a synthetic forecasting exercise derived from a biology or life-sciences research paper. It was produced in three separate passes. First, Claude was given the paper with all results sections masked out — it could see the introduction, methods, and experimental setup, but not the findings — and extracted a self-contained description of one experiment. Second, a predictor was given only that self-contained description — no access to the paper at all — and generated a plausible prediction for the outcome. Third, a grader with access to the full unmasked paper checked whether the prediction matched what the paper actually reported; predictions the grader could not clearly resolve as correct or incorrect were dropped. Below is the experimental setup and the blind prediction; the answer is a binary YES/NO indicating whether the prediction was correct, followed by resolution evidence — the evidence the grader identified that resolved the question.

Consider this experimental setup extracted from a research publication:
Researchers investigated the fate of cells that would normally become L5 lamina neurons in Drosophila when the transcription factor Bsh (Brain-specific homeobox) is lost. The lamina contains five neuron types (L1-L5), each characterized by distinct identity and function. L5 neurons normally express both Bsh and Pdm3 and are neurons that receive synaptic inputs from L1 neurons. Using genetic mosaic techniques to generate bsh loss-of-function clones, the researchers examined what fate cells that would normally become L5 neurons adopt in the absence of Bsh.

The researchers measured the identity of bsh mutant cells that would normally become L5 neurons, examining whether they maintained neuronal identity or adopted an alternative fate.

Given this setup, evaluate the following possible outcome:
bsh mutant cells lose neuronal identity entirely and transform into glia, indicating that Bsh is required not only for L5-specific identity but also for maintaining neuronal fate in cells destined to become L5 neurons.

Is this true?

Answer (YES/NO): NO